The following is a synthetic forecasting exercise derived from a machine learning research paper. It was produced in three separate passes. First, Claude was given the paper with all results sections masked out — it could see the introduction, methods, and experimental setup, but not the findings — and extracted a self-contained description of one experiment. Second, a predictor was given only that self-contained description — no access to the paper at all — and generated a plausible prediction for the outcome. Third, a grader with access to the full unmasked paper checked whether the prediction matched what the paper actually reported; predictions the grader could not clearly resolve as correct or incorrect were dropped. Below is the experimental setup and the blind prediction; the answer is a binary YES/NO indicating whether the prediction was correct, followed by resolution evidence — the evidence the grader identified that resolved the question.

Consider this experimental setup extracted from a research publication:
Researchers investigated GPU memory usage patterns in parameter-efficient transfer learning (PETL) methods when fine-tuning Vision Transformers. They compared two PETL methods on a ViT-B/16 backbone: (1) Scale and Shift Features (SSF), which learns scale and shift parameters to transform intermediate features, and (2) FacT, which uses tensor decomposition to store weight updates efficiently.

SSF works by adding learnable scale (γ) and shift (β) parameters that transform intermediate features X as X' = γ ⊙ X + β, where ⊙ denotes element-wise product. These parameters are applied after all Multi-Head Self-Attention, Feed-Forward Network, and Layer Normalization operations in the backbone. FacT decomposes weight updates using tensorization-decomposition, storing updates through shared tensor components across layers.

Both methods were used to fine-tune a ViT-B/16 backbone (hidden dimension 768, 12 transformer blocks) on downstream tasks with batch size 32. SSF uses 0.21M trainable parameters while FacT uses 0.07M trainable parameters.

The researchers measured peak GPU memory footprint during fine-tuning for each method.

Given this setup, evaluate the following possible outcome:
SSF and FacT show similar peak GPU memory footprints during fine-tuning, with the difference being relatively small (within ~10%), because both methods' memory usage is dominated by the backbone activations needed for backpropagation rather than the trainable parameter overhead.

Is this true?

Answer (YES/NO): NO